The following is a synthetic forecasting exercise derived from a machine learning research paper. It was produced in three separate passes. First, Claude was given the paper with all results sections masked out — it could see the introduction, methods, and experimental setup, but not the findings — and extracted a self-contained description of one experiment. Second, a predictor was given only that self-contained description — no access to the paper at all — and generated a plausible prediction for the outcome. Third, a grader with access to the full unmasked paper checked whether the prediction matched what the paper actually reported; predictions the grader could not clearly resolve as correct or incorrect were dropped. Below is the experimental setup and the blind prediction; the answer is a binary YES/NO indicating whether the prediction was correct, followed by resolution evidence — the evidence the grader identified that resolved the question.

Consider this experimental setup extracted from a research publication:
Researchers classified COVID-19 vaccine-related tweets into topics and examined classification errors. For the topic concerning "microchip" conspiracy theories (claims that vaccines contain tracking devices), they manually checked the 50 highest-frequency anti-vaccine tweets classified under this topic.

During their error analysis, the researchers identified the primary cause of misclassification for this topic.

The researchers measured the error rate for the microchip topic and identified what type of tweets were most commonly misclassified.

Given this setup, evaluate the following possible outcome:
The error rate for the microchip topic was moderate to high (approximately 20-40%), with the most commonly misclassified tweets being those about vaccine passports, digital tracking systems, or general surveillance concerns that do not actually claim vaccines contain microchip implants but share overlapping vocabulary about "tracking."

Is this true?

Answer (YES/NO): NO